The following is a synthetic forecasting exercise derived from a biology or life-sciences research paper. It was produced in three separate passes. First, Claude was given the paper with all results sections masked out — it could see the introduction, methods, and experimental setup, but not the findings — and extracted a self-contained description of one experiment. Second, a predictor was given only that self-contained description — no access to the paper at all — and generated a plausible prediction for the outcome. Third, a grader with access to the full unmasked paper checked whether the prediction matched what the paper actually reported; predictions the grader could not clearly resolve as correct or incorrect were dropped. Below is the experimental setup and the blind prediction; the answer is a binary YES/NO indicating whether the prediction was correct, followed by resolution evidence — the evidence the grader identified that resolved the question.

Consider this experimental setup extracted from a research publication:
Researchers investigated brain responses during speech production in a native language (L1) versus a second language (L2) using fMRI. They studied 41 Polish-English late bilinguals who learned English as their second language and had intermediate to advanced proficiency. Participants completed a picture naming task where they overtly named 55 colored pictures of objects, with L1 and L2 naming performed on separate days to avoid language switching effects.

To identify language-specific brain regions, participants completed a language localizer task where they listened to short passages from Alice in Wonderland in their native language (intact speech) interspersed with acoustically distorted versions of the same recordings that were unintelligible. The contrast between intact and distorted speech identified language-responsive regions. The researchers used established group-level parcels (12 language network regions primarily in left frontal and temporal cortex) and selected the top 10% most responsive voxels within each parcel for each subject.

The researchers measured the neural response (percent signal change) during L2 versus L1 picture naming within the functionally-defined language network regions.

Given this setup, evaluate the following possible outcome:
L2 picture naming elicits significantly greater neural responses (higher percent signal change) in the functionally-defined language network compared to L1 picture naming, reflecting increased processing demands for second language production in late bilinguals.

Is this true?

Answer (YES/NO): NO